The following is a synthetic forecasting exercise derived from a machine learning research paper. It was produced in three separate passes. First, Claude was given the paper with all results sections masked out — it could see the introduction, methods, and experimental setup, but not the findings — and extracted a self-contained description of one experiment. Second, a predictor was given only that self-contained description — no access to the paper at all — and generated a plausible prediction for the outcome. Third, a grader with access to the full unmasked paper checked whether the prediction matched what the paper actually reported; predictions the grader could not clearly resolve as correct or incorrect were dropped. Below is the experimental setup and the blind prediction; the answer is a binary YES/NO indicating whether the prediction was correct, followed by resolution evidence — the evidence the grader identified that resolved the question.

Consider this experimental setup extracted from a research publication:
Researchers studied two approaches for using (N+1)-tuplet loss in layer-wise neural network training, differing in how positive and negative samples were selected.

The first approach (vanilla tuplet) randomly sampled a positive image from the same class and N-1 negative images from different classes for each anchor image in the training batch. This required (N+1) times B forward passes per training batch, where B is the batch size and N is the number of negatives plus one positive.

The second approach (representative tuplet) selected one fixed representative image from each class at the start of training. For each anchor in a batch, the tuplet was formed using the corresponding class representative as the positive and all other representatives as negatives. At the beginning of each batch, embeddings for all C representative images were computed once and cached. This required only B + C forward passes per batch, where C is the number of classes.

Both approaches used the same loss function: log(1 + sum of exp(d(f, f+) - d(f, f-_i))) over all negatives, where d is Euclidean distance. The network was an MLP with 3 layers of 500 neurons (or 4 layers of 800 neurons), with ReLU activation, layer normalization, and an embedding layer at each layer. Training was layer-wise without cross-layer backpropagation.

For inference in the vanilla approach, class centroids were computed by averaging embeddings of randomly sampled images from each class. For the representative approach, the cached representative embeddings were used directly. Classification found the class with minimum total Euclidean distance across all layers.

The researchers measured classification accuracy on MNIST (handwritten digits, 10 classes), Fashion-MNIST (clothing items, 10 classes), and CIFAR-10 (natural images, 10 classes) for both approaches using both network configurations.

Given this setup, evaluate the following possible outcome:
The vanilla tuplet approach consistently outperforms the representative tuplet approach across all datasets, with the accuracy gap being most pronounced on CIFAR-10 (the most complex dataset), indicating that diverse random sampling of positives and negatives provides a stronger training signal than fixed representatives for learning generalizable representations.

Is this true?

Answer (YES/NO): NO